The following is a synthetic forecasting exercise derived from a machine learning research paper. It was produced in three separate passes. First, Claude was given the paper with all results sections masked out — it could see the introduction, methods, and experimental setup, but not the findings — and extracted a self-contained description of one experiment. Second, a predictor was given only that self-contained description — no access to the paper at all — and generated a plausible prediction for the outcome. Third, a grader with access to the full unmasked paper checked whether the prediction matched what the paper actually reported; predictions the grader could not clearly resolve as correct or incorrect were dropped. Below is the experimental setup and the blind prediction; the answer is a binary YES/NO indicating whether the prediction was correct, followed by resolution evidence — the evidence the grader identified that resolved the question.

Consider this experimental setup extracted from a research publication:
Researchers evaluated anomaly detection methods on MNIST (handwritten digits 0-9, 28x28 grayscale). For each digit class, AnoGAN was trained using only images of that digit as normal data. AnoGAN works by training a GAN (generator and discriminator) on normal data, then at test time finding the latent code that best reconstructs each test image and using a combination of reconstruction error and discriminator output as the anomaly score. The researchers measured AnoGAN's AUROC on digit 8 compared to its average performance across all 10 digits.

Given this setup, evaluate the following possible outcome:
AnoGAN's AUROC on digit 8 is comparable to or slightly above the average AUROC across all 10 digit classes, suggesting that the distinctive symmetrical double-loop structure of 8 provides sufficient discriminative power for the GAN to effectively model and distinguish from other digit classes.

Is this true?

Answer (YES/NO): NO